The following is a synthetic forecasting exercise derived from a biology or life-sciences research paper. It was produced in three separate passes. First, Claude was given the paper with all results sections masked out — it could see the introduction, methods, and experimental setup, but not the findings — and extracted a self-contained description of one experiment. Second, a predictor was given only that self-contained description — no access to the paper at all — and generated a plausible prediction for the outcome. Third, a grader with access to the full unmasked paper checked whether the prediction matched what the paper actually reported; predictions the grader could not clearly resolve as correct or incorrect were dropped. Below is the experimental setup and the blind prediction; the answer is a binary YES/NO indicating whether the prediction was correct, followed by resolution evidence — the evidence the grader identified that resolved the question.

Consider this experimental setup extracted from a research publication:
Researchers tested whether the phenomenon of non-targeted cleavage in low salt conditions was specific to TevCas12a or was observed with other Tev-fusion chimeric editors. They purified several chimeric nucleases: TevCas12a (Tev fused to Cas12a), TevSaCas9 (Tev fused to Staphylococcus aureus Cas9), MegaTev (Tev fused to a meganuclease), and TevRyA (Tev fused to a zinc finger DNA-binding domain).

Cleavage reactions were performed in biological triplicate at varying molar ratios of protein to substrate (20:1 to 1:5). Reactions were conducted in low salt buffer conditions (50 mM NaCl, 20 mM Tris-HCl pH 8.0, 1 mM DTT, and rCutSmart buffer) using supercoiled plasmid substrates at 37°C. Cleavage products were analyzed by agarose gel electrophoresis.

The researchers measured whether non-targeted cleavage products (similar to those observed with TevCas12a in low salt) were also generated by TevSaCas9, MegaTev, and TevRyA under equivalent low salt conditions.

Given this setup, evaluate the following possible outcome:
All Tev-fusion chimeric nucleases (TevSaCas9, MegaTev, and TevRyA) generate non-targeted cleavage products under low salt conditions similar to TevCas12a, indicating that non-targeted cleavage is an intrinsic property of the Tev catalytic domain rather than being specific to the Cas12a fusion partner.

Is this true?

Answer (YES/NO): YES